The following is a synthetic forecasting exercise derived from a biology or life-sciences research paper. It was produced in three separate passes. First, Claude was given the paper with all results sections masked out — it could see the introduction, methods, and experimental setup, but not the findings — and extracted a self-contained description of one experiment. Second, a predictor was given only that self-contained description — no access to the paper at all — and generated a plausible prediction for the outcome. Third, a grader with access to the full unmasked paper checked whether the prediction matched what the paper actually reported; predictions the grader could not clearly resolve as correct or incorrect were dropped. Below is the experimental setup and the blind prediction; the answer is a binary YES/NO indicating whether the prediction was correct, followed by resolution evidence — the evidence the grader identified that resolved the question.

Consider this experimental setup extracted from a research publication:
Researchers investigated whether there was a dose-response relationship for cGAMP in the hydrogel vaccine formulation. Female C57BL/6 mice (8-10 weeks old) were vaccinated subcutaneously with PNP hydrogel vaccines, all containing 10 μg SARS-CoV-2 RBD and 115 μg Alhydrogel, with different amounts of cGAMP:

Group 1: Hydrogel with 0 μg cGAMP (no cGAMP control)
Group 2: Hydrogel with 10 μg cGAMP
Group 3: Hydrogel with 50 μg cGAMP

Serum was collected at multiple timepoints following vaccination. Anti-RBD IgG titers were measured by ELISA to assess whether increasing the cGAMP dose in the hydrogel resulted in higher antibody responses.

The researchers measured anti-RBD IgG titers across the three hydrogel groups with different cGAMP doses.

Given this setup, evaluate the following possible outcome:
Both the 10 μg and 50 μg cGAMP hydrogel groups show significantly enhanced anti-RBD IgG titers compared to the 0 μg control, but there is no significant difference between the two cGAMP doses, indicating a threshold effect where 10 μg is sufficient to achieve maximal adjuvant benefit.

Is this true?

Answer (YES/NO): NO